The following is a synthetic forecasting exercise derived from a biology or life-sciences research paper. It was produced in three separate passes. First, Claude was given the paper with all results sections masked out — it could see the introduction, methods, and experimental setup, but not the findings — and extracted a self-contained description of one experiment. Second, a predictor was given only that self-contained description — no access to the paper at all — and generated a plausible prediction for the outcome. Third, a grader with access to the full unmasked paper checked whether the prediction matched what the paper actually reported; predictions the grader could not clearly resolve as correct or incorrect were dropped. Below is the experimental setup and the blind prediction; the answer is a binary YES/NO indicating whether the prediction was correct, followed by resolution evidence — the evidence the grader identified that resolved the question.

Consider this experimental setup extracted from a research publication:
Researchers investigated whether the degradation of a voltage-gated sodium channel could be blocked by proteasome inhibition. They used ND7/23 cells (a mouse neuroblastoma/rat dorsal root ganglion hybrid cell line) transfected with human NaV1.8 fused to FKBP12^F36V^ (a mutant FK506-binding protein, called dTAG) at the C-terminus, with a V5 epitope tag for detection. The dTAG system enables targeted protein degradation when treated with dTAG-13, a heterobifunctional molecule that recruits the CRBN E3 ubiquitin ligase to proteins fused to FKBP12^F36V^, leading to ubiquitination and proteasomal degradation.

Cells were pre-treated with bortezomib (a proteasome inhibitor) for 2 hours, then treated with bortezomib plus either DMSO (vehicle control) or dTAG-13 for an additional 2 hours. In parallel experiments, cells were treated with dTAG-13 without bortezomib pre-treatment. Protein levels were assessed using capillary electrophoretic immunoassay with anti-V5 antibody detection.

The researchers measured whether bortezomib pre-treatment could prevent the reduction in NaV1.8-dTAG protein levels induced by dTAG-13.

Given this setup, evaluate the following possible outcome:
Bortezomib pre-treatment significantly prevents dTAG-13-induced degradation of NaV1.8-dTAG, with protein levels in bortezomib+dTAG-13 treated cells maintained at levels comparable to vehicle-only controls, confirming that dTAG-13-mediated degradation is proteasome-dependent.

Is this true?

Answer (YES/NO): YES